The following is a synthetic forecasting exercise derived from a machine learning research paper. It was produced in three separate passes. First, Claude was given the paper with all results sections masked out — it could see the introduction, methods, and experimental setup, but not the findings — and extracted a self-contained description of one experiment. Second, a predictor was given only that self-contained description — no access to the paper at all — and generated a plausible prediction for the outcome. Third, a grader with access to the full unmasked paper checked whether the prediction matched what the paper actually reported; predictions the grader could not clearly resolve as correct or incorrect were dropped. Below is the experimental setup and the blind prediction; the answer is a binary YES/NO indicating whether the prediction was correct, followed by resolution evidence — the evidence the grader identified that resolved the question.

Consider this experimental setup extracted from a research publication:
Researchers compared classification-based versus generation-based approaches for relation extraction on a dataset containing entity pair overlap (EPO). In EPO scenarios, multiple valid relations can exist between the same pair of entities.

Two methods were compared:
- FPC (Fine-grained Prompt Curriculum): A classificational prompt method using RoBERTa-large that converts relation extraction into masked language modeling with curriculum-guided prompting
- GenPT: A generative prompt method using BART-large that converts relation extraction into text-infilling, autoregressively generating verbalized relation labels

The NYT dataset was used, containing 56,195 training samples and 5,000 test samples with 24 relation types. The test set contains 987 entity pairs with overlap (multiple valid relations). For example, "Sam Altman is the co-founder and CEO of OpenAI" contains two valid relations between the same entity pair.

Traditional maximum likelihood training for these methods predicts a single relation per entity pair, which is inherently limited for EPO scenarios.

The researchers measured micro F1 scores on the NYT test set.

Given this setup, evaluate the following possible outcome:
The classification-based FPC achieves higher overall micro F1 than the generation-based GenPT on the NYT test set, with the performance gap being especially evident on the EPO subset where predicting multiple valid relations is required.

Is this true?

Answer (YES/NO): NO